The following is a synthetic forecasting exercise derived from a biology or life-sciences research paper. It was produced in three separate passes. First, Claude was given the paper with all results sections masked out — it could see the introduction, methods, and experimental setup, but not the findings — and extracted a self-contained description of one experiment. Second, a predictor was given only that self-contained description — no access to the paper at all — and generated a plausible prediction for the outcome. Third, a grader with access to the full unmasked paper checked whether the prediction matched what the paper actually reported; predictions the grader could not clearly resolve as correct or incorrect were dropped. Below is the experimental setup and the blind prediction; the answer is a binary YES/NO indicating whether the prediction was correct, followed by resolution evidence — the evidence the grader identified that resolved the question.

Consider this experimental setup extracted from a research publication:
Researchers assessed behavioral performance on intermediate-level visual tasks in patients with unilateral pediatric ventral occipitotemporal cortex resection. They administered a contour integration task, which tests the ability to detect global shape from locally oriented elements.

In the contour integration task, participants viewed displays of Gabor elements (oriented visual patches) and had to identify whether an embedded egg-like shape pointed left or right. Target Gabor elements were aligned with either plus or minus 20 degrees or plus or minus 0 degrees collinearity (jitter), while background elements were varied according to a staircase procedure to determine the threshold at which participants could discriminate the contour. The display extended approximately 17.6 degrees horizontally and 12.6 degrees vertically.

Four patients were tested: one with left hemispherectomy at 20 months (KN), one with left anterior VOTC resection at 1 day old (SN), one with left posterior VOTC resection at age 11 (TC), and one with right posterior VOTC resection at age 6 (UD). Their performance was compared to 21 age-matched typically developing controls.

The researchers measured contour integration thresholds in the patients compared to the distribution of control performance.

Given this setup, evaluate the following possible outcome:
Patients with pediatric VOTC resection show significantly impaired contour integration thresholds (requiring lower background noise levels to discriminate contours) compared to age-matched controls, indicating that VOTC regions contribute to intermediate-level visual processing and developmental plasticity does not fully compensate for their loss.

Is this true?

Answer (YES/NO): NO